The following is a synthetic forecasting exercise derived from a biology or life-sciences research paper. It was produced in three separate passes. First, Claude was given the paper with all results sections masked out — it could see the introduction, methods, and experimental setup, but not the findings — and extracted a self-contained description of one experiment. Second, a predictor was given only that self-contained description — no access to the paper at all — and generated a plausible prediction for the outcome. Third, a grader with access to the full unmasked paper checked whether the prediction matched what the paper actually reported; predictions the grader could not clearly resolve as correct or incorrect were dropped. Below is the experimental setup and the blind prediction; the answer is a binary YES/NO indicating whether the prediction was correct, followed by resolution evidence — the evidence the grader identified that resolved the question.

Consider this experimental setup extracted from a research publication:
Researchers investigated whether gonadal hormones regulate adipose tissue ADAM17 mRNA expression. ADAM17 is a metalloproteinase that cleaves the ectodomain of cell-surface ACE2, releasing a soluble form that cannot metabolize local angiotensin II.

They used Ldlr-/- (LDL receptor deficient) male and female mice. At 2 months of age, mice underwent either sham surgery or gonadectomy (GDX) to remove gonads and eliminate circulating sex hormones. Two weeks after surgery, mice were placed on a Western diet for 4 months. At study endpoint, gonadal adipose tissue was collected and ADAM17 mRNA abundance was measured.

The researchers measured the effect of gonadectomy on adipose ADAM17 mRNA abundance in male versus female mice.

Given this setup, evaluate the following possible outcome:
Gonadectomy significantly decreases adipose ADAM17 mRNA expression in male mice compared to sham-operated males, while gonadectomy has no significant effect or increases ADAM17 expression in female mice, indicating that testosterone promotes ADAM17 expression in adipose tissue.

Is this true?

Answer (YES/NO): NO